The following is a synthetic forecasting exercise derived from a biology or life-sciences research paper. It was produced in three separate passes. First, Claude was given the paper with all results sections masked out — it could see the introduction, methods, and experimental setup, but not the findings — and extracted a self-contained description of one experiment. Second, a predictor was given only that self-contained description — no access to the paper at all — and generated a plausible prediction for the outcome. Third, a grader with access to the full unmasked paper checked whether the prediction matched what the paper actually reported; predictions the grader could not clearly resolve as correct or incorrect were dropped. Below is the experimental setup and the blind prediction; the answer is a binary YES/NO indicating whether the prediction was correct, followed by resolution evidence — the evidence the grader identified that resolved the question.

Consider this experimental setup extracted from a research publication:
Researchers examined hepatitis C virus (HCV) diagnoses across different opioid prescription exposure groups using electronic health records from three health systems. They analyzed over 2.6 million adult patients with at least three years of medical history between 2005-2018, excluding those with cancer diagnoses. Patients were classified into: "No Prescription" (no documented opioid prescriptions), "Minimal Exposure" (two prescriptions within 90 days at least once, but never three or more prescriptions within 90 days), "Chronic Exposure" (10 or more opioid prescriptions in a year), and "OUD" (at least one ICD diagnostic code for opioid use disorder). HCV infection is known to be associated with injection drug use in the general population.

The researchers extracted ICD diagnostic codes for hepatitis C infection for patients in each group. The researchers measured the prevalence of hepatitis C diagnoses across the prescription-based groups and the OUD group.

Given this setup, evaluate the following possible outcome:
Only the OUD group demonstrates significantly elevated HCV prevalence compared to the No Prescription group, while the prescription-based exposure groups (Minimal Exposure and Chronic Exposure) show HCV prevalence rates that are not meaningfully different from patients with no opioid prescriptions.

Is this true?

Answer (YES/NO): NO